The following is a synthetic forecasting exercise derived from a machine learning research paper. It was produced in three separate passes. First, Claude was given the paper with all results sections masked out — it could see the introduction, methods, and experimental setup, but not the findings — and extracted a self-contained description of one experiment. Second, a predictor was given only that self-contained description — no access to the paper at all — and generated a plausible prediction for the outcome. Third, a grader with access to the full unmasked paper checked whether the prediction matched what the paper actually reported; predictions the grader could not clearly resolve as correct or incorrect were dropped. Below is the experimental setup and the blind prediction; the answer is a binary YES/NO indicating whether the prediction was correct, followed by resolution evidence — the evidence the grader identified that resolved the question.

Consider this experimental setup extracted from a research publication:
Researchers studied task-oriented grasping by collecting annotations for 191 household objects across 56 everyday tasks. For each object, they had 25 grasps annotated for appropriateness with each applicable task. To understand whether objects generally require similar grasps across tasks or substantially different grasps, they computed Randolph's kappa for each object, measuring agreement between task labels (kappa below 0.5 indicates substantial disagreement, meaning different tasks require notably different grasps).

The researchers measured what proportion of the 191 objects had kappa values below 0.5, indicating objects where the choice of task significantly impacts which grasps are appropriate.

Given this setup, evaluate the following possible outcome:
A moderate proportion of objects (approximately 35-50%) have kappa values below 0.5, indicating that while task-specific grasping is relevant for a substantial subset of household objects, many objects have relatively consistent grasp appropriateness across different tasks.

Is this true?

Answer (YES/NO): NO